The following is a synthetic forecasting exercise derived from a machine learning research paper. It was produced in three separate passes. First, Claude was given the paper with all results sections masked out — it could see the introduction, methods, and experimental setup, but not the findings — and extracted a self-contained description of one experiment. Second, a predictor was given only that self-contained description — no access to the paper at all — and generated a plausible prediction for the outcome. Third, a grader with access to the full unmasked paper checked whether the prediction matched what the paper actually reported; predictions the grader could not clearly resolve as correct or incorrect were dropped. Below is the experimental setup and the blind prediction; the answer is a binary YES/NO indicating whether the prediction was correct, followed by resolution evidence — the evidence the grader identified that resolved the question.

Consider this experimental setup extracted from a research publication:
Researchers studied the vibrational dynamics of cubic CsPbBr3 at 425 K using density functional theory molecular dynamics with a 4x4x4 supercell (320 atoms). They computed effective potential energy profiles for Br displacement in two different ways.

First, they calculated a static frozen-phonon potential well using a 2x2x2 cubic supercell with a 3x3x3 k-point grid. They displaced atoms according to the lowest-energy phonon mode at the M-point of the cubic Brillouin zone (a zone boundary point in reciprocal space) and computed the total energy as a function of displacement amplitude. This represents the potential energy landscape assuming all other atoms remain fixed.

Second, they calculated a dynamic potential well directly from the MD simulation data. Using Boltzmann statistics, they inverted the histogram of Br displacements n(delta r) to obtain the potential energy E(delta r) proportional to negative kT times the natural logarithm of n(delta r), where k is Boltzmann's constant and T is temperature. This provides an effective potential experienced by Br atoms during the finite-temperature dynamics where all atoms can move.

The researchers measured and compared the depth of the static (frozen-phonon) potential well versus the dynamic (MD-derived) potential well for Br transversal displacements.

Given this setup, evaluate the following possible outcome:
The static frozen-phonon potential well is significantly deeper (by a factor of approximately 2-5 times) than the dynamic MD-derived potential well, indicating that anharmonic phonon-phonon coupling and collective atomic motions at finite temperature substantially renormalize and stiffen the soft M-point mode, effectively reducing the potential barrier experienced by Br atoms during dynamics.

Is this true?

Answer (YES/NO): NO